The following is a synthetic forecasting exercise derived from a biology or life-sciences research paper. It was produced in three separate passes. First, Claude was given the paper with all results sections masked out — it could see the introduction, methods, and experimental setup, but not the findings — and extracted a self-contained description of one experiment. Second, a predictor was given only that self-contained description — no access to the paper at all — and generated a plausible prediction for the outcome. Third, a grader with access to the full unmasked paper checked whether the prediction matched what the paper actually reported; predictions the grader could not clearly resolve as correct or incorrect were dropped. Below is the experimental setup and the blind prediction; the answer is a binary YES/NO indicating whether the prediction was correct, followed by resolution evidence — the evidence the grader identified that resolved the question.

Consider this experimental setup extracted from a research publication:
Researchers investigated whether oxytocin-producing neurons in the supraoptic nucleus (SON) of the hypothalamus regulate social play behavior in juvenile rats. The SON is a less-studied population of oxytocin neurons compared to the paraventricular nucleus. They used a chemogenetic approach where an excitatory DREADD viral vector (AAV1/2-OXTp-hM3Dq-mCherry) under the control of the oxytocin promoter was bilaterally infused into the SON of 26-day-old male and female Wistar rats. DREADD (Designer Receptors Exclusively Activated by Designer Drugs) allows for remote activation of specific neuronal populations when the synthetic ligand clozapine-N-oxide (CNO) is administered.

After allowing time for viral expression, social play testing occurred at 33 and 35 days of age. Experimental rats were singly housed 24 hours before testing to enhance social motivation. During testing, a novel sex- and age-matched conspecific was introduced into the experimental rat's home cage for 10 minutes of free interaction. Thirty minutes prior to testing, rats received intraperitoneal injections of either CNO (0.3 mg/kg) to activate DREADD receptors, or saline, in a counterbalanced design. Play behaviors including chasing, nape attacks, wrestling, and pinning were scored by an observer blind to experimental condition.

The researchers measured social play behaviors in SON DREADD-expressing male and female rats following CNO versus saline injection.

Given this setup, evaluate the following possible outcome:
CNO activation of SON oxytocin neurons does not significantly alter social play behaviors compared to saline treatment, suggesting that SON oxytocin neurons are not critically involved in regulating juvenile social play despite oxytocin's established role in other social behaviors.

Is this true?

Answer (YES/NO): NO